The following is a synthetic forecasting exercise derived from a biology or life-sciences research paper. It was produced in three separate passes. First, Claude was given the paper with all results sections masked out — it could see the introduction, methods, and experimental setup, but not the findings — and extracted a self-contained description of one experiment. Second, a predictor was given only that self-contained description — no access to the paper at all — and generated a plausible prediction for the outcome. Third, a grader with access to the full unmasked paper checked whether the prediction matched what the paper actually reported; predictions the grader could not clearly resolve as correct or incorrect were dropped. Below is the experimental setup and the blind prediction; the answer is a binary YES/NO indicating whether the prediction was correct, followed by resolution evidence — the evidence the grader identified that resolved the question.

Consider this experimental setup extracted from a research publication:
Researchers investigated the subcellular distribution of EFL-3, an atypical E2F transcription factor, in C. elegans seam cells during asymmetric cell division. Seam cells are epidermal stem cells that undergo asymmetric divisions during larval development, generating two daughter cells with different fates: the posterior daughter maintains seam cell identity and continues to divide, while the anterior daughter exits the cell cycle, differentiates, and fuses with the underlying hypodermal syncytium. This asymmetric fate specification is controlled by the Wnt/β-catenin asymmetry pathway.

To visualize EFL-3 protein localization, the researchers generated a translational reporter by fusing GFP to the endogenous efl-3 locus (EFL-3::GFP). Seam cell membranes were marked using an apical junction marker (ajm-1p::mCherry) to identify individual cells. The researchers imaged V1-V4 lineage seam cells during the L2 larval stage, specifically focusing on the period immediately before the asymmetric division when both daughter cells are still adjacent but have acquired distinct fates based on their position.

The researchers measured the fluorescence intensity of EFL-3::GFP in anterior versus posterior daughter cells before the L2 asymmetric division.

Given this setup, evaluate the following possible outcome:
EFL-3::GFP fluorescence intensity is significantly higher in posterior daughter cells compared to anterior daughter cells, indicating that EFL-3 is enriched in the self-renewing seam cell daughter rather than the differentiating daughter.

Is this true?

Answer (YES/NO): NO